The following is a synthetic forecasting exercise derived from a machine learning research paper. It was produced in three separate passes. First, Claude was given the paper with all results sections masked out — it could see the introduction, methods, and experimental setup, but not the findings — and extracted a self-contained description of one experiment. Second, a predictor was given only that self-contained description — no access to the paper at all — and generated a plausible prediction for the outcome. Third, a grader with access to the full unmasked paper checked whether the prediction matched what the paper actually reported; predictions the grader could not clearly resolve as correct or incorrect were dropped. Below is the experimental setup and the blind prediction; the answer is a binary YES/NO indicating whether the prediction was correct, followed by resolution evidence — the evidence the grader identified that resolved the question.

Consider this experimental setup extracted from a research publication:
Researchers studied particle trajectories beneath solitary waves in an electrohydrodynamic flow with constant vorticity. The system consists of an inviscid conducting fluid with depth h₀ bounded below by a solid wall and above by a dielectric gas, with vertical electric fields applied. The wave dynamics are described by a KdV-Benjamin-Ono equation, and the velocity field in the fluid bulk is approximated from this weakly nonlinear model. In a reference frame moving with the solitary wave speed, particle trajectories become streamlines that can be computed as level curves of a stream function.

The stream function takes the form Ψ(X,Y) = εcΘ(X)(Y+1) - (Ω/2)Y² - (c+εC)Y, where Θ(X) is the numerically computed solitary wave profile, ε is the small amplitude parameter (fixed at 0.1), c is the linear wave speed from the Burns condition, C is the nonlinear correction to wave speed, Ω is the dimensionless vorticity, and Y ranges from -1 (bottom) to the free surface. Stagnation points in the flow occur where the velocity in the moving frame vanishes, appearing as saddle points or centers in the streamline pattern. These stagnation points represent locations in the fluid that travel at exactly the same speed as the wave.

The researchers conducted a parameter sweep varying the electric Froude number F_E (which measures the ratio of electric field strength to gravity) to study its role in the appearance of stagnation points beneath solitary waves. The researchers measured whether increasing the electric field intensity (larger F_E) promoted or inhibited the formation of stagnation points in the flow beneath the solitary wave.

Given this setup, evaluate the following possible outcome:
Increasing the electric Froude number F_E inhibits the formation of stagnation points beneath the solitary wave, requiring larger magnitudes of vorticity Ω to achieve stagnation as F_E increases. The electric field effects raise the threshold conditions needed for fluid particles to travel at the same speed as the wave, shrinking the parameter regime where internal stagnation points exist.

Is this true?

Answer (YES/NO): NO